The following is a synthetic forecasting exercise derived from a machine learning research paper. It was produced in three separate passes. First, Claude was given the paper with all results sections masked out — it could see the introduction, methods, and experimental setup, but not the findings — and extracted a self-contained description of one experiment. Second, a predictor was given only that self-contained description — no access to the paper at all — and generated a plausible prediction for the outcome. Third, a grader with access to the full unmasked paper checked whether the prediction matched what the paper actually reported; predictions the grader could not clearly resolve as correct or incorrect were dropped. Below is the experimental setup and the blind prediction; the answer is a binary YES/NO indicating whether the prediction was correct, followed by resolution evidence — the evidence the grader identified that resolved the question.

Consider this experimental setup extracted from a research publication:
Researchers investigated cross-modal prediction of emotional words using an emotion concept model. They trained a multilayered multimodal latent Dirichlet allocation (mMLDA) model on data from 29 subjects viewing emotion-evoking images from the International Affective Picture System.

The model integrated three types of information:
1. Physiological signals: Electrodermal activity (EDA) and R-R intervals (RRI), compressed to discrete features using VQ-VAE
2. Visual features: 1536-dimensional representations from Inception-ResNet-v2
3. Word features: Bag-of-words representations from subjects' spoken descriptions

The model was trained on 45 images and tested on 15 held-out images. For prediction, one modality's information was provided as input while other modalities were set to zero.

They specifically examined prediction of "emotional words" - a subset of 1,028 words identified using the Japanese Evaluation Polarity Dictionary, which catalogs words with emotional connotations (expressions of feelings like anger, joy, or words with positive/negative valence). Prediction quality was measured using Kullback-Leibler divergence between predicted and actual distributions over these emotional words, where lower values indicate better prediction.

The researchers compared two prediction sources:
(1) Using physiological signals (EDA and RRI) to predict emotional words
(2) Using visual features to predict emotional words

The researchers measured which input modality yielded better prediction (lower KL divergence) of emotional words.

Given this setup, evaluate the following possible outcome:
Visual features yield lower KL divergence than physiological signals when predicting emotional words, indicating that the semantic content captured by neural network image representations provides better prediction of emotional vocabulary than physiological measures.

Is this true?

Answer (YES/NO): NO